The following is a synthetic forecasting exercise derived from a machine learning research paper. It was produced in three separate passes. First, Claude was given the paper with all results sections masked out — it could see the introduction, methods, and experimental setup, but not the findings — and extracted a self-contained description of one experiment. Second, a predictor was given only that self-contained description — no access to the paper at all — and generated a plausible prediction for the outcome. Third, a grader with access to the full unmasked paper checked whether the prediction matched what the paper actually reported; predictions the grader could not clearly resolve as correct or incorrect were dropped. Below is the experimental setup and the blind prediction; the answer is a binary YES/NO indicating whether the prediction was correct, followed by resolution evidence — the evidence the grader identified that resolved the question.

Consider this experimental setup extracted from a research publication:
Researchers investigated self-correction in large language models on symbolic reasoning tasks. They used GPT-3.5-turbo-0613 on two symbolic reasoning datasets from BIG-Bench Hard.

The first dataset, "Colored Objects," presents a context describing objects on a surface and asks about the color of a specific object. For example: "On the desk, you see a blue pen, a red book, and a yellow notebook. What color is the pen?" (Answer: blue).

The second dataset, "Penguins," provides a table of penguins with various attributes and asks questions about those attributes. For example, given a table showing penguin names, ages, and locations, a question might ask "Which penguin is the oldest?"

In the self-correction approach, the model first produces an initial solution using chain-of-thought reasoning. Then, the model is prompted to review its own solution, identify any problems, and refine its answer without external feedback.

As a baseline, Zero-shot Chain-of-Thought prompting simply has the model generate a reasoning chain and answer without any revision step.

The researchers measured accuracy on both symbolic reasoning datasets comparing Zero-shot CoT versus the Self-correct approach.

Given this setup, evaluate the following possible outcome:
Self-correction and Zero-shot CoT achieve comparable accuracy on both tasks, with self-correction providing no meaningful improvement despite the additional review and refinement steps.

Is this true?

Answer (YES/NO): NO